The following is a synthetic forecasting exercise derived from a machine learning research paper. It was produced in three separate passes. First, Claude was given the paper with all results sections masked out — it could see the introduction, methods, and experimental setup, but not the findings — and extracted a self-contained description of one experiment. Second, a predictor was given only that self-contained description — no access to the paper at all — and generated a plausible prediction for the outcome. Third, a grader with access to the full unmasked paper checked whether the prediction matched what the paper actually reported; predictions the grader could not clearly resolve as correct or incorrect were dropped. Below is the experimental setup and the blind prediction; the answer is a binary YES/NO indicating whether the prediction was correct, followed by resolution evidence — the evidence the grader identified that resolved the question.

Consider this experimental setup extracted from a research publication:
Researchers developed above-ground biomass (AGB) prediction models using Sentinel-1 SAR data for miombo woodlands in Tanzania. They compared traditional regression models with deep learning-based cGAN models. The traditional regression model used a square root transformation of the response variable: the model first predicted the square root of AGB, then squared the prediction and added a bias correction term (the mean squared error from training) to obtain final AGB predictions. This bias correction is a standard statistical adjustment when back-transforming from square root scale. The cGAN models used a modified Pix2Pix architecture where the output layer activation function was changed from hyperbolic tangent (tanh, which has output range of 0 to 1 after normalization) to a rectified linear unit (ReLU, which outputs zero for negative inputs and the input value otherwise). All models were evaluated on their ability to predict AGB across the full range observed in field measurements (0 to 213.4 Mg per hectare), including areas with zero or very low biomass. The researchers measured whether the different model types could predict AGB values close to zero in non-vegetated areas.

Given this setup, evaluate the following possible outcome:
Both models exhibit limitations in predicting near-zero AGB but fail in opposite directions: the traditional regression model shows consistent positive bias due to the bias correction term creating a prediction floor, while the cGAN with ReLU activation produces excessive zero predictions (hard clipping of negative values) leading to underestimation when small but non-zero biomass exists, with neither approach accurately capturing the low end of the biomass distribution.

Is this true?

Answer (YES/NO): NO